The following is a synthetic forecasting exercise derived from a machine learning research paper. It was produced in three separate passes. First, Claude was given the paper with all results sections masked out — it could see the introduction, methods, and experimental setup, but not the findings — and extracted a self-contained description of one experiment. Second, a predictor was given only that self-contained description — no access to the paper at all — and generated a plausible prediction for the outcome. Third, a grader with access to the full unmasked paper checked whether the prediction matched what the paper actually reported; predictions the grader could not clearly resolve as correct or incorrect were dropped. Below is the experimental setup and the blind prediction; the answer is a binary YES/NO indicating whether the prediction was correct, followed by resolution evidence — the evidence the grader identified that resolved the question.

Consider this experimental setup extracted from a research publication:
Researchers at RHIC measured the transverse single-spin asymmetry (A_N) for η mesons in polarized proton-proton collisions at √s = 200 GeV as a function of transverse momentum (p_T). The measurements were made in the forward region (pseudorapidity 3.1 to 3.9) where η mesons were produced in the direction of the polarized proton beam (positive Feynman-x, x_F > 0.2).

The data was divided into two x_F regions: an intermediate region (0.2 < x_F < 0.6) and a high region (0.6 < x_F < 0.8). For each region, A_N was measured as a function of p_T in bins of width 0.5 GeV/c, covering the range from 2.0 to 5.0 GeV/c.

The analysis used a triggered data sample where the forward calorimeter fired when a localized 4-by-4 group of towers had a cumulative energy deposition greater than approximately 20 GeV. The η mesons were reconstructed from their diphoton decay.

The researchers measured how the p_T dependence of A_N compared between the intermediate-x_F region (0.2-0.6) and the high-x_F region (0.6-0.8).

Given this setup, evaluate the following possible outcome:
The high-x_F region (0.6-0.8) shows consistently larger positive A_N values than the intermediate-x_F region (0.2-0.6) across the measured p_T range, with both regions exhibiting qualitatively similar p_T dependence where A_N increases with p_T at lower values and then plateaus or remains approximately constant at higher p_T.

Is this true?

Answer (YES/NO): NO